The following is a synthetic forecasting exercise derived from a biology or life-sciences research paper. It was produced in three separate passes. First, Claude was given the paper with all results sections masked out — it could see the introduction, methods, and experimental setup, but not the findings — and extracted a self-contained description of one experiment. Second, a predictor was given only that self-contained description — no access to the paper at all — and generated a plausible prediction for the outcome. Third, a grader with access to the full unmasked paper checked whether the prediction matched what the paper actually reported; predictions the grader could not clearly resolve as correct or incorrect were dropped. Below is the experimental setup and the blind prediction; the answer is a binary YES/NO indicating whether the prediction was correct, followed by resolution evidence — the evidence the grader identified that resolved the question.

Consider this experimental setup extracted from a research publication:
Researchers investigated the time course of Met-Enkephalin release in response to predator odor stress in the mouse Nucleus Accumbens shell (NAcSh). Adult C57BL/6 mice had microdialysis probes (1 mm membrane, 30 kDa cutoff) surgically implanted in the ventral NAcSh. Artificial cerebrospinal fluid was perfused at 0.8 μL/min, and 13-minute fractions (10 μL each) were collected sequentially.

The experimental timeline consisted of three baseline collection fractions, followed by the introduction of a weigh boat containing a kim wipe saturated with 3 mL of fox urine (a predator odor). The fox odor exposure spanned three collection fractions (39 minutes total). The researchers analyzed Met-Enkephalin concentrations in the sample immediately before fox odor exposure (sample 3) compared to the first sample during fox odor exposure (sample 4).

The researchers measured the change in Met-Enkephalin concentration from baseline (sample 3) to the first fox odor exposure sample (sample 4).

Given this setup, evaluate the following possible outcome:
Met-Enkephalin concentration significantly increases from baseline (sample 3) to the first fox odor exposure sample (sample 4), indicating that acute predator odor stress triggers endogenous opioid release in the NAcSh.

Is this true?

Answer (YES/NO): YES